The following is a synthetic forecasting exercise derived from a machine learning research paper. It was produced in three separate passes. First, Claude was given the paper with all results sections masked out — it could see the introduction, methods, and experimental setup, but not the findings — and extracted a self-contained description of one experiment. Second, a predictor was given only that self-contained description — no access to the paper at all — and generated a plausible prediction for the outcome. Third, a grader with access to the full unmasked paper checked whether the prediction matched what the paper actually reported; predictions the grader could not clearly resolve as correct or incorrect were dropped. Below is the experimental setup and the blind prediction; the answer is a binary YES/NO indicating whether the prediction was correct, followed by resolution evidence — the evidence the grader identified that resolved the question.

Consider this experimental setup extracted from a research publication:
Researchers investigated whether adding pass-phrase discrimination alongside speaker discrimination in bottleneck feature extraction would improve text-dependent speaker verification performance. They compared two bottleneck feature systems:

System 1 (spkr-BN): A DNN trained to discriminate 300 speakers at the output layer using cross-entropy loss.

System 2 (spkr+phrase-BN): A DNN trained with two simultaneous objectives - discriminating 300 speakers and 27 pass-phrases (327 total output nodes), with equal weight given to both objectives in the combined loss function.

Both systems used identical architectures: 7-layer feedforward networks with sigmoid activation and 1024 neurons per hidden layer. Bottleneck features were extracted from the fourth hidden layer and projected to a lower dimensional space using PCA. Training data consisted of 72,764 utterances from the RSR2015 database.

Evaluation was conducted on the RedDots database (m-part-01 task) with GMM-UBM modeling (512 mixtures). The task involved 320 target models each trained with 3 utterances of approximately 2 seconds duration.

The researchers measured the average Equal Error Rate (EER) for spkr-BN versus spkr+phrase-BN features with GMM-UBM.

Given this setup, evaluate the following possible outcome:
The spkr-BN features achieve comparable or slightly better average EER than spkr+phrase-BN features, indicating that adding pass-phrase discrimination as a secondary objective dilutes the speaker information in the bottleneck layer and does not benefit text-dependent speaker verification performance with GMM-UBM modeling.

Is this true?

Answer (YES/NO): YES